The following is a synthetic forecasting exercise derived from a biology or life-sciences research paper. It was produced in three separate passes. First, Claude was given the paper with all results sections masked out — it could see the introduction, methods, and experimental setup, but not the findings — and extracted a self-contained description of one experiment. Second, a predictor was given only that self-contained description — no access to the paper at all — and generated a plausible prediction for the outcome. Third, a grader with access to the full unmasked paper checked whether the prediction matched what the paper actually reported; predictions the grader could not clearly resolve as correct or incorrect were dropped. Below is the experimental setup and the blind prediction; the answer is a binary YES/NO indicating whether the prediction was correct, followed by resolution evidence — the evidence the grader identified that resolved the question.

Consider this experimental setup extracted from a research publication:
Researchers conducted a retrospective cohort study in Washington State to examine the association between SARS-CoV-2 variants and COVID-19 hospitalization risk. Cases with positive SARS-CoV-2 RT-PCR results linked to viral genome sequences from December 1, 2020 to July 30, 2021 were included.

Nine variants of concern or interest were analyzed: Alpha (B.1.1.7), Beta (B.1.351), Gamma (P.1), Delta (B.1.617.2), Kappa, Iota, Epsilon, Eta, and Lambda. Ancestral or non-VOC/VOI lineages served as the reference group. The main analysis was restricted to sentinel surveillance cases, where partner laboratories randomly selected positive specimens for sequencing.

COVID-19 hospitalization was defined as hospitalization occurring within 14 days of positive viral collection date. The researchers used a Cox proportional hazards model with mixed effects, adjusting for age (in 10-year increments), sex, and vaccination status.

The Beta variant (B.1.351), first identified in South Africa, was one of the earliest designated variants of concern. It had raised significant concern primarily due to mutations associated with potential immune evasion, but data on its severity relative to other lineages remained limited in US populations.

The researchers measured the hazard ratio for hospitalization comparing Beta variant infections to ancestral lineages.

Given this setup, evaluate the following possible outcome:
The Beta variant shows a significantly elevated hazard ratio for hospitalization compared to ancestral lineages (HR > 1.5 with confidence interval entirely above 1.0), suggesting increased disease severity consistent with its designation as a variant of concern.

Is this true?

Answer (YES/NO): YES